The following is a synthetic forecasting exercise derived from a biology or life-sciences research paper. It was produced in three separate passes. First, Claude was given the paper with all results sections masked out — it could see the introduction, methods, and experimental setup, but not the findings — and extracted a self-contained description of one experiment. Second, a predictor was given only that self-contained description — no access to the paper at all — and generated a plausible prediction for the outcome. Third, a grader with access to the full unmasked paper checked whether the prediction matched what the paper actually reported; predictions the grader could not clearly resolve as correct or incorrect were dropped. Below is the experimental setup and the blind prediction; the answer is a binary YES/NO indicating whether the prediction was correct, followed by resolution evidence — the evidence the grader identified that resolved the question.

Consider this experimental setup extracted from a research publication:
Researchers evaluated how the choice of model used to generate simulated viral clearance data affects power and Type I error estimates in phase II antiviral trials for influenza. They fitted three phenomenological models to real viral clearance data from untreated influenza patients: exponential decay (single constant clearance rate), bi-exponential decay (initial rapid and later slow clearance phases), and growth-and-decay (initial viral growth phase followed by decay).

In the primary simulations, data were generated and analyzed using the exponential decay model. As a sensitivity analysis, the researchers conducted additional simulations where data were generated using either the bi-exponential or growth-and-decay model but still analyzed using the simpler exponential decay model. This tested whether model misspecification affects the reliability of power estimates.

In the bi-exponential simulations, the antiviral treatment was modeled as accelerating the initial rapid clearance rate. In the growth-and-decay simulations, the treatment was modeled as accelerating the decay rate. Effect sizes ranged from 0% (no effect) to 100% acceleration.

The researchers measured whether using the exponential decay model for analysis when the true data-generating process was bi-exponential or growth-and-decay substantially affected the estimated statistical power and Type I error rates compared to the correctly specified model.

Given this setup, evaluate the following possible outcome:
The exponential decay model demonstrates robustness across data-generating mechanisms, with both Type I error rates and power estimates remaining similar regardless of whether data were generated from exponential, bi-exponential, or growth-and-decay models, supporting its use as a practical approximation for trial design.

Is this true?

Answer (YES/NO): NO